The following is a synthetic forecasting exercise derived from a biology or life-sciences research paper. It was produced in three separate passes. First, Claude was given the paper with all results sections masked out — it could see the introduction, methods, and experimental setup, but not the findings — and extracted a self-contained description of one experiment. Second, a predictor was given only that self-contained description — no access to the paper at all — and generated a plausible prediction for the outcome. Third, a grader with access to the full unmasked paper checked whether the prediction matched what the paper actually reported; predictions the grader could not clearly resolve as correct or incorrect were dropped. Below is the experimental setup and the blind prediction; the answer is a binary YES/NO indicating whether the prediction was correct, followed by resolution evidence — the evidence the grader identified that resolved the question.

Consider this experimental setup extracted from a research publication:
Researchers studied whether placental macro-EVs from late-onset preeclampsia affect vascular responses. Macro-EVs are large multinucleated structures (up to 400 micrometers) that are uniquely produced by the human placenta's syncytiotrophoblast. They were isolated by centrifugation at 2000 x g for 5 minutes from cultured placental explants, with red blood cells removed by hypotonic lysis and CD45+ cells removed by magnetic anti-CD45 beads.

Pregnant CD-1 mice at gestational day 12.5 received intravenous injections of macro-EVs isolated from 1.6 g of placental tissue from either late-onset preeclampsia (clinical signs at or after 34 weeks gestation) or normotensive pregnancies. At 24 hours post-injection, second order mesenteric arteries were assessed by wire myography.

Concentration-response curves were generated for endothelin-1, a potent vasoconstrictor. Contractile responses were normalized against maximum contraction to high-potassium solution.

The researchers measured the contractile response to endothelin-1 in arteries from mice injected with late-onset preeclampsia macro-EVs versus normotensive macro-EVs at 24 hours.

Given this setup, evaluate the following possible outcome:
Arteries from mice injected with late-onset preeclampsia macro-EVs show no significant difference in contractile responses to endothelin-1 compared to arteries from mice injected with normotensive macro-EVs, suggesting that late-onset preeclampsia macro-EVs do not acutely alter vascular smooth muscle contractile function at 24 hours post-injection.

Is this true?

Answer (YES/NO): NO